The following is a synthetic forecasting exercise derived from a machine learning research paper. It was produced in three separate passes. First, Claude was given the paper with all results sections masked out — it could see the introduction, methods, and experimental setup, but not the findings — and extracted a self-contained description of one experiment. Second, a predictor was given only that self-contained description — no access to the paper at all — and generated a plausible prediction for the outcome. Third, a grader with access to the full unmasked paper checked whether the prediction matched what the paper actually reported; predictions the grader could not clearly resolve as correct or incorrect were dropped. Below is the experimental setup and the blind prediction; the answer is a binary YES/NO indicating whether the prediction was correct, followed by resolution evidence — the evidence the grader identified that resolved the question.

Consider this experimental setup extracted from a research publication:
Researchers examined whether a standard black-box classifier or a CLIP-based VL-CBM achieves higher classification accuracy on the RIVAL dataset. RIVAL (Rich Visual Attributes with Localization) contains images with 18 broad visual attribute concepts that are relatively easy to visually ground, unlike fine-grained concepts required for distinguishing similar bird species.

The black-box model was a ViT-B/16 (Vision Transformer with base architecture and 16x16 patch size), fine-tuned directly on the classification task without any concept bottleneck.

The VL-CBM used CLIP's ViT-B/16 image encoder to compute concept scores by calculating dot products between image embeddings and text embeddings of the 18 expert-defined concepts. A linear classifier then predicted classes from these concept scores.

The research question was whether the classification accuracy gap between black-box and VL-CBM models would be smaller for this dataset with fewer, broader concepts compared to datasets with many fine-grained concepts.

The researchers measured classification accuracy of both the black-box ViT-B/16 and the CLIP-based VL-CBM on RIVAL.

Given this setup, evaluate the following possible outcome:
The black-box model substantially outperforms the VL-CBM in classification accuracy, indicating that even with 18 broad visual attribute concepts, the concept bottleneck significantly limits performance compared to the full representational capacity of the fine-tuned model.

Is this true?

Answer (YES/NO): NO